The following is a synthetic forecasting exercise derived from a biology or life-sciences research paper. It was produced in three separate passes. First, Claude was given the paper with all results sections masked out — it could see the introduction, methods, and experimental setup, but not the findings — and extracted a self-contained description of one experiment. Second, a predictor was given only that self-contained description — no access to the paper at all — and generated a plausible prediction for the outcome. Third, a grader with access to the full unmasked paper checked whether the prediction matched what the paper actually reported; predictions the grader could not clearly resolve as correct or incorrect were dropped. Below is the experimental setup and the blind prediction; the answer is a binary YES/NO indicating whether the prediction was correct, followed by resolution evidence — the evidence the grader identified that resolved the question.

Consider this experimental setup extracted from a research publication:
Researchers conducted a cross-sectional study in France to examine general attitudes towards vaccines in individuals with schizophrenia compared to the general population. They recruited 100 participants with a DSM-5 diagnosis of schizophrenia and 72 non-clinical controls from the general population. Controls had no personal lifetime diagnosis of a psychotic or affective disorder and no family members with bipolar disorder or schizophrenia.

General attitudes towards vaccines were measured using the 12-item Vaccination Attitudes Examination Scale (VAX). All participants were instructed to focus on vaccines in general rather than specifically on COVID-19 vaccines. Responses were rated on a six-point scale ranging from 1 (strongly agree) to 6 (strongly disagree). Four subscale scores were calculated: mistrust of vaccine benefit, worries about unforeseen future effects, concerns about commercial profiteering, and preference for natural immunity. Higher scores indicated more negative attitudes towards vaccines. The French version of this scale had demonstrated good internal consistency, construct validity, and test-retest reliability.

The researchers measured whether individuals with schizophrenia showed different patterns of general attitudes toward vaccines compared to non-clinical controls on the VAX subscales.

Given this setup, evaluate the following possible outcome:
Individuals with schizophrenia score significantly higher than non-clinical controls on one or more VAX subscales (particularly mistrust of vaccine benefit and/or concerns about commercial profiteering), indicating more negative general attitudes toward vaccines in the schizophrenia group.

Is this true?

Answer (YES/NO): NO